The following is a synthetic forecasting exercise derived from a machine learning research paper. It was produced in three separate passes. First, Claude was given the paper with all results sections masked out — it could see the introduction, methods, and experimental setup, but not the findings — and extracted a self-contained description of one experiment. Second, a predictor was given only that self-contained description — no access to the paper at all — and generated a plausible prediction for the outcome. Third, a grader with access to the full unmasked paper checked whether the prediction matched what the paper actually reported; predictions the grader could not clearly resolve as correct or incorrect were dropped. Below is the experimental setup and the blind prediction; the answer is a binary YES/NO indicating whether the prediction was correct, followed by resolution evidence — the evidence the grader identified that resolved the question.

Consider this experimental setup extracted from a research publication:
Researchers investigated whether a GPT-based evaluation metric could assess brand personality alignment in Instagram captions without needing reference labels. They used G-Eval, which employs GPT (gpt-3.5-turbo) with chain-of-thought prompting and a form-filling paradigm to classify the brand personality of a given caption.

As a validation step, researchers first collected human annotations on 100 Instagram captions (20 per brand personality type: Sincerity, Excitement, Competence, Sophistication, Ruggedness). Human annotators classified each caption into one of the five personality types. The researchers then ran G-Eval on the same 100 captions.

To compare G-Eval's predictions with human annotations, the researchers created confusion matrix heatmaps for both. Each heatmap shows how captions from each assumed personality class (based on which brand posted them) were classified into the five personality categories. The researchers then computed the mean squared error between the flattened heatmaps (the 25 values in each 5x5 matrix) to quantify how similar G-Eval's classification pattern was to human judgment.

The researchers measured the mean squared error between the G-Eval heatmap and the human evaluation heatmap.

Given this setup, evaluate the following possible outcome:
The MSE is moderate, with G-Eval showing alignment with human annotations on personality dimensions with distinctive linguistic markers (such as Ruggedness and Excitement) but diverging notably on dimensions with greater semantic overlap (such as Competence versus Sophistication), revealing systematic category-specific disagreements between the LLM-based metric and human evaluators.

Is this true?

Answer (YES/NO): NO